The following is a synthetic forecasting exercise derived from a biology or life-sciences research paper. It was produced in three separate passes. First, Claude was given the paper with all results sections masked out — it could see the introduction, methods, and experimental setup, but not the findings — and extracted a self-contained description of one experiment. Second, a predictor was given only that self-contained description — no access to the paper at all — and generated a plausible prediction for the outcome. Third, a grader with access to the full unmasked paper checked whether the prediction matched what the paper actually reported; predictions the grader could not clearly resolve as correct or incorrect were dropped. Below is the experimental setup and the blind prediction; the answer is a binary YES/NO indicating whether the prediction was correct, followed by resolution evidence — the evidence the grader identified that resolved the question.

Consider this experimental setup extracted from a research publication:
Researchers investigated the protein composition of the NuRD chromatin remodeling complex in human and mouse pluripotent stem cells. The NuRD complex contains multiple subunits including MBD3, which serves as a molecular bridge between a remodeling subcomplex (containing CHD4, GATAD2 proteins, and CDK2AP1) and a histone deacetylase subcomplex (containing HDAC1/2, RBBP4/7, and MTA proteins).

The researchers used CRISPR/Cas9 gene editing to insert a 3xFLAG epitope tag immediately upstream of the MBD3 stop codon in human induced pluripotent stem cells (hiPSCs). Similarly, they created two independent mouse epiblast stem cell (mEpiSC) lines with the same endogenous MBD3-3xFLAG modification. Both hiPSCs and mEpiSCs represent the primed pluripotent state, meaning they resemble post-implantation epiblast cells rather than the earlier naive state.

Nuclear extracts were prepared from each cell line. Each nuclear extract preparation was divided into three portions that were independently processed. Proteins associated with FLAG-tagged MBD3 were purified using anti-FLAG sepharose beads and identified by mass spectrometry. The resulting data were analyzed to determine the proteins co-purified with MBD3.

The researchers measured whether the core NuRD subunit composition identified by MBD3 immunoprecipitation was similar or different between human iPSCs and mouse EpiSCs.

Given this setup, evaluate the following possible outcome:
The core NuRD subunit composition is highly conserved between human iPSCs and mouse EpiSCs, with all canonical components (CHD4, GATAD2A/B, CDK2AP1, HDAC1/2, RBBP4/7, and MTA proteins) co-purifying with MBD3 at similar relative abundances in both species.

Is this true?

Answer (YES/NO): YES